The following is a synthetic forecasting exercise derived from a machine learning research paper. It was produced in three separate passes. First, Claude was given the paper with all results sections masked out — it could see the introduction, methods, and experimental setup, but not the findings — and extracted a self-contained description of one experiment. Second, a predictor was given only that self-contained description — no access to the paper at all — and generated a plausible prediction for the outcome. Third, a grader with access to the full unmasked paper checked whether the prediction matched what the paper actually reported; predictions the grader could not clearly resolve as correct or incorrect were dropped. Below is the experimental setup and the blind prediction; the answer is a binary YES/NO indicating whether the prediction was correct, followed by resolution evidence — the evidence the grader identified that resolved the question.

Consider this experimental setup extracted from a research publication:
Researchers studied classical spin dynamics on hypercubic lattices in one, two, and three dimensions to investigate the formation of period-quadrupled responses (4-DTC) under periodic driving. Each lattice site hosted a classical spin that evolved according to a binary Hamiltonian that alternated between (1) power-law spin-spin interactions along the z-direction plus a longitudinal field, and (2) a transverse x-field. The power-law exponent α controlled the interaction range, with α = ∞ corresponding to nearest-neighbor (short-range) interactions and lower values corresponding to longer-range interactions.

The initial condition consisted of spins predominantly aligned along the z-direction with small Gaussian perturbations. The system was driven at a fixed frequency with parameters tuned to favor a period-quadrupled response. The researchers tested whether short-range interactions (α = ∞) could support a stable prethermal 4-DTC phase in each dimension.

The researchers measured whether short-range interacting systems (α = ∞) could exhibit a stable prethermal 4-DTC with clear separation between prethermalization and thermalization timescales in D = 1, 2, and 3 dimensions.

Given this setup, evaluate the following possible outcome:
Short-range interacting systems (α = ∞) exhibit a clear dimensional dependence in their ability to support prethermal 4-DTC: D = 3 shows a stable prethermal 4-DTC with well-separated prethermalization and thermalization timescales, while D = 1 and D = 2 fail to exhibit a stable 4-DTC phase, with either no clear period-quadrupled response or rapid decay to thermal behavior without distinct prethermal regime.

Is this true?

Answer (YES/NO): NO